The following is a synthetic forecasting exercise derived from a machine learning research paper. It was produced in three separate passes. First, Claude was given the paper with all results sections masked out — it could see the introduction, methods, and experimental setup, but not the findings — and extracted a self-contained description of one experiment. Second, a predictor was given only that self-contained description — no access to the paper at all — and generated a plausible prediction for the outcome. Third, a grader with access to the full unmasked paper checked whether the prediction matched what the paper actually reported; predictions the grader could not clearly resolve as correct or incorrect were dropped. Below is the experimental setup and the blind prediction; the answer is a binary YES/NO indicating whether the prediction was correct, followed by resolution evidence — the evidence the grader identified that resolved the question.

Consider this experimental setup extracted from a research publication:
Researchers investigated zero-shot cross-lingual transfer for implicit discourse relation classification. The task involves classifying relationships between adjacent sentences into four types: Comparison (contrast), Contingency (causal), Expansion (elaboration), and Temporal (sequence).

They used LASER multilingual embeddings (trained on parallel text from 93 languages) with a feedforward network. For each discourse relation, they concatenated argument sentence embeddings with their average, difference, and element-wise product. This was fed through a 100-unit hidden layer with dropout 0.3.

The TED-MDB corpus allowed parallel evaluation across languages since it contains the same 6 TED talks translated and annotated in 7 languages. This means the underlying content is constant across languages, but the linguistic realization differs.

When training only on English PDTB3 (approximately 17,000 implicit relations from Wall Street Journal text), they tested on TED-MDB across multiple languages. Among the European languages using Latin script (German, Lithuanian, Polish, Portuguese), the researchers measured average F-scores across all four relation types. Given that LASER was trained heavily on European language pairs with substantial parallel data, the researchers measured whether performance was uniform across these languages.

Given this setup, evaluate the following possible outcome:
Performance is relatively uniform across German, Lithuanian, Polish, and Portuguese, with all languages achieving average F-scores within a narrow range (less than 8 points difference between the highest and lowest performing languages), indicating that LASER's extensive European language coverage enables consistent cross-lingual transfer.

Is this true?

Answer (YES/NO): YES